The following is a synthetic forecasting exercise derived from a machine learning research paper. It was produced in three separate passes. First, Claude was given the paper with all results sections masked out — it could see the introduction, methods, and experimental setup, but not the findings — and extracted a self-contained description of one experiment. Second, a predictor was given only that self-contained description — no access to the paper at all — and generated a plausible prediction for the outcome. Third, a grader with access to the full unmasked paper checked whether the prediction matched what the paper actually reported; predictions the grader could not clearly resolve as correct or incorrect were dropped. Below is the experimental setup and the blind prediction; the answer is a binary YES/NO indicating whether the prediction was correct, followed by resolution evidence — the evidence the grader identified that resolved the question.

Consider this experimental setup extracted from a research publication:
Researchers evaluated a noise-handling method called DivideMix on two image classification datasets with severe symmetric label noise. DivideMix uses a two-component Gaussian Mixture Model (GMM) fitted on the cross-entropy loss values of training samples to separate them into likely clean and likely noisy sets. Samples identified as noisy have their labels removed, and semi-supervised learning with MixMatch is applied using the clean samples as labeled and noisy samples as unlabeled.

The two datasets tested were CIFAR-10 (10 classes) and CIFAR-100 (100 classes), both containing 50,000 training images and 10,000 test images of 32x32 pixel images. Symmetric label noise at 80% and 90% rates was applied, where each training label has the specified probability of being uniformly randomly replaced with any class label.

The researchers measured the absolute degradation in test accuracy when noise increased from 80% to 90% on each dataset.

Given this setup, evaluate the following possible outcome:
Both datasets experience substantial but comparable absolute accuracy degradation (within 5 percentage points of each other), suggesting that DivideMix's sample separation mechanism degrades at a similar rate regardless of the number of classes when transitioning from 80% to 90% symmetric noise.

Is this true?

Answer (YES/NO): NO